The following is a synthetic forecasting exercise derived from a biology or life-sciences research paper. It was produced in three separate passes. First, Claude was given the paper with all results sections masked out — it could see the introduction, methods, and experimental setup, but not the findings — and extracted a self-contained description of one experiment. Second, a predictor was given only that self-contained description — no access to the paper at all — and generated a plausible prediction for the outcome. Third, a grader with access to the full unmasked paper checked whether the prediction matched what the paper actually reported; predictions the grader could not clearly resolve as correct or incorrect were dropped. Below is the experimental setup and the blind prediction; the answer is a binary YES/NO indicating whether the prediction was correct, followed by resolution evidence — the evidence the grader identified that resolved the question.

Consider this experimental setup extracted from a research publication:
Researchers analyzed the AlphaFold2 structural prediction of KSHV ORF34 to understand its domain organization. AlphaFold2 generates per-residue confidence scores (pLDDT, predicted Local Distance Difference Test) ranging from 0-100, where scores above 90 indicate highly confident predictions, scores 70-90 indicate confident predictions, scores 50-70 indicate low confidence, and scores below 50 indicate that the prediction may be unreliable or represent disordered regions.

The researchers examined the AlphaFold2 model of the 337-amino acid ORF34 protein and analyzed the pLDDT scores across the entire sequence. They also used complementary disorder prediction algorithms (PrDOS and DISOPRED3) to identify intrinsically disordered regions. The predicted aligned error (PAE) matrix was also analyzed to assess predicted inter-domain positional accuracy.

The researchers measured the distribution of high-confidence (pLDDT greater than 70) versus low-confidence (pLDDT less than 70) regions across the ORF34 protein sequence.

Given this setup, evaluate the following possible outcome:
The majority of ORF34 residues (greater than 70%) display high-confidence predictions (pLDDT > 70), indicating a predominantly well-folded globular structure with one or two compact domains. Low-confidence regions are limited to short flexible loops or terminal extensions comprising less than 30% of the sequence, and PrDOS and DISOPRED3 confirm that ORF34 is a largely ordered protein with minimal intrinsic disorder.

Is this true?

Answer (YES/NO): NO